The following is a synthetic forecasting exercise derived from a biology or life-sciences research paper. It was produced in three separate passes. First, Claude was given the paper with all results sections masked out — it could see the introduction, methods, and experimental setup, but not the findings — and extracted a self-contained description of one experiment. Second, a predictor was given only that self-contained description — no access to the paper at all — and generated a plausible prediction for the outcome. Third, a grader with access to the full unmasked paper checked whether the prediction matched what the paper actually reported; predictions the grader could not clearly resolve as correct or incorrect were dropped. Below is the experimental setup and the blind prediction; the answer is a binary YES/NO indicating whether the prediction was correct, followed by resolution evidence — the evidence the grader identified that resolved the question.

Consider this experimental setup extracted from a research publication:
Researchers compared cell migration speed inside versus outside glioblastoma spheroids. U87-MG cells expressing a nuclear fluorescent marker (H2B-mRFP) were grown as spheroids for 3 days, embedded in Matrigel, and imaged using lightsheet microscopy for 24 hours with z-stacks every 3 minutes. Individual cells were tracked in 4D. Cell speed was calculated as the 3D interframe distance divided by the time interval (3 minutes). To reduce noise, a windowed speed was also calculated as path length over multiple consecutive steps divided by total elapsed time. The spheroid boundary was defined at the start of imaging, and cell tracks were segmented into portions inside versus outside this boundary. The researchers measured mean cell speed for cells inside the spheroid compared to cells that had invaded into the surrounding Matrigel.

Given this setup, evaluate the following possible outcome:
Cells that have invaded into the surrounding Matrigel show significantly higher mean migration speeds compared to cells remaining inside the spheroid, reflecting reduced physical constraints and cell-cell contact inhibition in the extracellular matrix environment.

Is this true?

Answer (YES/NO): YES